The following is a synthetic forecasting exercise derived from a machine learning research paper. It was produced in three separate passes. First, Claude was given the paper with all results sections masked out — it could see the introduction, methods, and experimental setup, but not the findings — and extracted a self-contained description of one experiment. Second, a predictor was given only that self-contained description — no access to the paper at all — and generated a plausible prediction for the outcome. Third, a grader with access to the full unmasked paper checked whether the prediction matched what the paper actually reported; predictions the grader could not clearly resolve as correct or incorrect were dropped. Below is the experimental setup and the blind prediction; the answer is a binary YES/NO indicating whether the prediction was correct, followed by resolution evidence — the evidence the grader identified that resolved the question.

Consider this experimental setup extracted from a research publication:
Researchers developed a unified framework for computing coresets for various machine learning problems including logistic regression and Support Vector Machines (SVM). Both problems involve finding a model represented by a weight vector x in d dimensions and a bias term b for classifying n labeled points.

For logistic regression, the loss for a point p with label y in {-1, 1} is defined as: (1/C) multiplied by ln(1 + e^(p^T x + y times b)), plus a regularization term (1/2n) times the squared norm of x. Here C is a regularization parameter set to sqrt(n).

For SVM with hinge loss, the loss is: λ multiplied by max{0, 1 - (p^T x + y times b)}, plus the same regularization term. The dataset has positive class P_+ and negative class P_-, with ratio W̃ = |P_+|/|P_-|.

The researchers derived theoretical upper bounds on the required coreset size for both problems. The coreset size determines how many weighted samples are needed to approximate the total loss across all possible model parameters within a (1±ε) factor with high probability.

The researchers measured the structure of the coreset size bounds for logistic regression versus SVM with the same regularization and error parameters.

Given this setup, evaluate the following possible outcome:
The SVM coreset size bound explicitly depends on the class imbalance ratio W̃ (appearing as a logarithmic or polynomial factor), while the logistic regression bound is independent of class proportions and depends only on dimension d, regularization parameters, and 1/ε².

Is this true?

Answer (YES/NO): YES